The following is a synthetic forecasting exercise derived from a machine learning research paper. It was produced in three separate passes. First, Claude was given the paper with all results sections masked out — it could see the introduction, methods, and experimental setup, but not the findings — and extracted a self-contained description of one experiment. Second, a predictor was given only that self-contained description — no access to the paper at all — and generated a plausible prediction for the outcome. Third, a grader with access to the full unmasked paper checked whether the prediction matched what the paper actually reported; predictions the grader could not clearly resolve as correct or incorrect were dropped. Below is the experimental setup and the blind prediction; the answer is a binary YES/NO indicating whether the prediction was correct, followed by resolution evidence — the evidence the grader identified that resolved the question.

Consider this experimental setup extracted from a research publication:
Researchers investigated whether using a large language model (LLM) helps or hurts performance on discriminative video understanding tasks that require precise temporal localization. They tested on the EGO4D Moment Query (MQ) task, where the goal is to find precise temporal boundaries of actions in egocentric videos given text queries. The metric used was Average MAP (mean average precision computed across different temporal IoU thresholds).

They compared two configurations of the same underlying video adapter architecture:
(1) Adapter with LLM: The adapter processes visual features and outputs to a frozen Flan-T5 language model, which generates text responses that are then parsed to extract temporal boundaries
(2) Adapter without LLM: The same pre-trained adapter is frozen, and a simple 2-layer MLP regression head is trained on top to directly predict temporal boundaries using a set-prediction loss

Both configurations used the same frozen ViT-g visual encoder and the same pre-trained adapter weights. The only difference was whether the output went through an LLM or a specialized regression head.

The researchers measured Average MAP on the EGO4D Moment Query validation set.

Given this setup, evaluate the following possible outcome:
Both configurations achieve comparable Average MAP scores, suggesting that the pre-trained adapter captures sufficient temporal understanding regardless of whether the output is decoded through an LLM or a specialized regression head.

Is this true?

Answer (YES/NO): NO